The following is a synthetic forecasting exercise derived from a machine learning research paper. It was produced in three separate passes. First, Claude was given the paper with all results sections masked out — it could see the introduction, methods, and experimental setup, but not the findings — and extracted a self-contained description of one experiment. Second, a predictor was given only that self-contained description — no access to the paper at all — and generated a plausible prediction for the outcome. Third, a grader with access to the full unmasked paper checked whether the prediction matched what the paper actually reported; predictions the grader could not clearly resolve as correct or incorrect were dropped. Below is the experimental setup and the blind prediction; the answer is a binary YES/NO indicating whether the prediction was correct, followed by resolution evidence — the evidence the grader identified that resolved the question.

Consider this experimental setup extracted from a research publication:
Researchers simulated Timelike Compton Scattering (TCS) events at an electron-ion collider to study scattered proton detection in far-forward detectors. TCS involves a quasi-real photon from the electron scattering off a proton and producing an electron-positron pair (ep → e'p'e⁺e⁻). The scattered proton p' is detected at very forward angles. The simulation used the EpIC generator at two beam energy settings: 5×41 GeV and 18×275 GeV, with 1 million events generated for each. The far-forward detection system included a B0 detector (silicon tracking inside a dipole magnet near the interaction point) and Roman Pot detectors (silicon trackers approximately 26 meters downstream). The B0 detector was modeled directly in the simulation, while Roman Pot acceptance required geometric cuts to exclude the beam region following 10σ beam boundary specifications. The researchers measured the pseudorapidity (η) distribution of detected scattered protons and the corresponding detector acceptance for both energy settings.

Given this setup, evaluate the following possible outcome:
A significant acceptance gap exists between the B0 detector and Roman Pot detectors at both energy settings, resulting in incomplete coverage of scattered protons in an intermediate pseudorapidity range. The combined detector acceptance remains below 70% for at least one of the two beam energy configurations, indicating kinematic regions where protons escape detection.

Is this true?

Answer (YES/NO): NO